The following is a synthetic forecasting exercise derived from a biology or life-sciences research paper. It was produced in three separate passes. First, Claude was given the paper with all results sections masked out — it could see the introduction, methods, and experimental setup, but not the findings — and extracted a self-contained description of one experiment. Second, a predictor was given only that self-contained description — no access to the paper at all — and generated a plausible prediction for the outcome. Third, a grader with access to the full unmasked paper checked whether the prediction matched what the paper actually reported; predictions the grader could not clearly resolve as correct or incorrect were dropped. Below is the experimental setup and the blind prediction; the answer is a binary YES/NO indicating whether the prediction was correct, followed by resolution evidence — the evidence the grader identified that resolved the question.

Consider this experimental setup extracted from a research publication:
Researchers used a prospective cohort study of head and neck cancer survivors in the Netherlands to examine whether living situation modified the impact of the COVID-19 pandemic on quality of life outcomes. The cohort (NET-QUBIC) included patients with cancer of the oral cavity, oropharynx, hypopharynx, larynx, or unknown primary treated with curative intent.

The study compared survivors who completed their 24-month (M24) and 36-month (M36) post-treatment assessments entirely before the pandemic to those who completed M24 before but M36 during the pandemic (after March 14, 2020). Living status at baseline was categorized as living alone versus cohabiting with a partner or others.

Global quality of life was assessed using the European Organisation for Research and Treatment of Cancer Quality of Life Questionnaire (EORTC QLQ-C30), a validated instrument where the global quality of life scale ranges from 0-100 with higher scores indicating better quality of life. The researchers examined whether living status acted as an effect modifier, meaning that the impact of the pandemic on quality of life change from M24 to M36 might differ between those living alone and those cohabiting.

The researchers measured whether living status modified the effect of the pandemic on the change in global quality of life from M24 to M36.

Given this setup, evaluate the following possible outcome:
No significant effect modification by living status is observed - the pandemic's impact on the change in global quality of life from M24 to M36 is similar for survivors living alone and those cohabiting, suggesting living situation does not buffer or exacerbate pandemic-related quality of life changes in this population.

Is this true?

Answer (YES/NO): YES